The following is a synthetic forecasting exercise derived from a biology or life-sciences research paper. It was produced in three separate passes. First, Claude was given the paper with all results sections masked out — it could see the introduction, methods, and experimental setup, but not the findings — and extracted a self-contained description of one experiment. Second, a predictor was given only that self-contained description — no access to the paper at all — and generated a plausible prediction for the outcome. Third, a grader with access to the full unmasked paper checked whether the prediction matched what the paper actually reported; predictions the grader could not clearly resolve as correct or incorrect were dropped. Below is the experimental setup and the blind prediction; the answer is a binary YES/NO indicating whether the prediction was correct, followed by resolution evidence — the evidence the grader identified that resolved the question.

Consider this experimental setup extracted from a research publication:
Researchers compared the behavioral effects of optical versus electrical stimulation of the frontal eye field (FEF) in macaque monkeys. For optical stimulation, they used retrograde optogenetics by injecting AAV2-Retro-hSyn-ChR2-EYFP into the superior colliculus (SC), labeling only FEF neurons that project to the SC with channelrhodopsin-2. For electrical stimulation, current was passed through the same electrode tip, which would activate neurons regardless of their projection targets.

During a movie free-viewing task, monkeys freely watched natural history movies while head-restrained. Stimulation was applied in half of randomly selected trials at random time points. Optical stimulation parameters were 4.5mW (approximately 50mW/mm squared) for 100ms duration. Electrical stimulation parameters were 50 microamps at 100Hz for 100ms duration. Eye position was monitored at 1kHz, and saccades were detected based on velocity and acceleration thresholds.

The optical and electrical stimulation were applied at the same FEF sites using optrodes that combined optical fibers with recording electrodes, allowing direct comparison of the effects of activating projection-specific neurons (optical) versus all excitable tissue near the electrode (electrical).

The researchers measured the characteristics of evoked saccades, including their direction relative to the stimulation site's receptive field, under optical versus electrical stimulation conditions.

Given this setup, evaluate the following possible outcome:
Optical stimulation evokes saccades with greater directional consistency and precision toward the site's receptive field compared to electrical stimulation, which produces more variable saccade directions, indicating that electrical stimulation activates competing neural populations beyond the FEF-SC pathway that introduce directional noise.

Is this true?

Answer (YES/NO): NO